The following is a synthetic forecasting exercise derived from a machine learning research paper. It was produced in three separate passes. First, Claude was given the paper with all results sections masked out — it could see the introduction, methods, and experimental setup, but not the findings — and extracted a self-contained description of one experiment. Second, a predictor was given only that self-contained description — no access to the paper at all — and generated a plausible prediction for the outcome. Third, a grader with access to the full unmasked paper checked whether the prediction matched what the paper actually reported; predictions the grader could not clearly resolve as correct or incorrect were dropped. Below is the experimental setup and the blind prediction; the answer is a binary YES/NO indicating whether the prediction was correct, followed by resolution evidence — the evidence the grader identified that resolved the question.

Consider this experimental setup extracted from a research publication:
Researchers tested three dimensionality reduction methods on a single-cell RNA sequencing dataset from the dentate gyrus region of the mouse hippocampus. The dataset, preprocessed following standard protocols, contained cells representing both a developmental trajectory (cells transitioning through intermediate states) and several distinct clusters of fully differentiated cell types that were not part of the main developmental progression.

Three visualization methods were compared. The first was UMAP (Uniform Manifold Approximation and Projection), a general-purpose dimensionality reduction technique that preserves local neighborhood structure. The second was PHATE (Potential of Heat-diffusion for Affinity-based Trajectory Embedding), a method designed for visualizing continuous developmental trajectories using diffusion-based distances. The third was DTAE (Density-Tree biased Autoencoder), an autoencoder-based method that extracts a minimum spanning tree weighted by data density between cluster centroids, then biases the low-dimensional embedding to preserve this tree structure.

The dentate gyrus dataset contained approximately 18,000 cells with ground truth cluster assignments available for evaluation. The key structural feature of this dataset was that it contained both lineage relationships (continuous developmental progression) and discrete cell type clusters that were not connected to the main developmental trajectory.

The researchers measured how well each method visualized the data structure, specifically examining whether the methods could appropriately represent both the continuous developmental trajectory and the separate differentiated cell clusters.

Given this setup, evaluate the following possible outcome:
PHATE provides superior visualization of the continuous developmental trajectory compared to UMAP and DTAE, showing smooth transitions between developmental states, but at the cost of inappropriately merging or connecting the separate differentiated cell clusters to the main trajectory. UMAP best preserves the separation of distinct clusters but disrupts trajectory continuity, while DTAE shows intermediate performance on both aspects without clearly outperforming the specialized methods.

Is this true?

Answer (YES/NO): NO